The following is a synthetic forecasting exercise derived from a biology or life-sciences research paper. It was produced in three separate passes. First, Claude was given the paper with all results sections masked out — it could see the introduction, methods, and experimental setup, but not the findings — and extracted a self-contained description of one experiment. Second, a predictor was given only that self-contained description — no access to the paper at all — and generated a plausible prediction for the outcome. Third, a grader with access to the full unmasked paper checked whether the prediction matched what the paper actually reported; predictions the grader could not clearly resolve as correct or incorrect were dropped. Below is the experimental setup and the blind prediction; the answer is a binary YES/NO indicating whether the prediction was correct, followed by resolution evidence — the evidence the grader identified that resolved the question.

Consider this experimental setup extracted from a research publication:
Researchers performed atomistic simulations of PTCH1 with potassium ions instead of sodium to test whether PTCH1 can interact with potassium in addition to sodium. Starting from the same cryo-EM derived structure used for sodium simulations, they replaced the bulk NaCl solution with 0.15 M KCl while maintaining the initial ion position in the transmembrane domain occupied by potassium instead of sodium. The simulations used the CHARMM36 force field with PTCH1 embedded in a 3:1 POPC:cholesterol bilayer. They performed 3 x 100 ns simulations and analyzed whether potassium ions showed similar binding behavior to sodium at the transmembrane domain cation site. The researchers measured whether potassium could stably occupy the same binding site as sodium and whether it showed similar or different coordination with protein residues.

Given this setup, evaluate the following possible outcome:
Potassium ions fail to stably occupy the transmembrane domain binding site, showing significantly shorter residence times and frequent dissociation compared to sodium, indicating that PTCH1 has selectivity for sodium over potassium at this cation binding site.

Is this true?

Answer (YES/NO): NO